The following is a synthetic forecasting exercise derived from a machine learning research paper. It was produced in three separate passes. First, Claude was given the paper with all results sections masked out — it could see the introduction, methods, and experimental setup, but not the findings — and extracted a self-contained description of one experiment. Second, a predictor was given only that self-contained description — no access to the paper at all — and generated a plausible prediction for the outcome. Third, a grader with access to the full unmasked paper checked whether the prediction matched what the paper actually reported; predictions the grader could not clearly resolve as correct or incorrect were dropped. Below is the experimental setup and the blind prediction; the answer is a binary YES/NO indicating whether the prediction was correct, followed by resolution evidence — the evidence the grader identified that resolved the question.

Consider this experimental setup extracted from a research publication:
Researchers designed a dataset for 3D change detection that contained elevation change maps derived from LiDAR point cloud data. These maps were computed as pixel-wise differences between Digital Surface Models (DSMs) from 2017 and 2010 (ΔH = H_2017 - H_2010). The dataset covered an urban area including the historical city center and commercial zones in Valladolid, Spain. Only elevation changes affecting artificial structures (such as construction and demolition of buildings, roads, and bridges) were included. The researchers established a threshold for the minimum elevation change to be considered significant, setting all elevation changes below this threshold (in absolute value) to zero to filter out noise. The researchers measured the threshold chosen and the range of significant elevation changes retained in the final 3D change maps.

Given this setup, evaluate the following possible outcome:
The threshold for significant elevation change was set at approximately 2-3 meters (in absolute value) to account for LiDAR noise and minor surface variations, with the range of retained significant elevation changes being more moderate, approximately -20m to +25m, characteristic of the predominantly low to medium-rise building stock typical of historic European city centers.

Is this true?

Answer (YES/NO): NO